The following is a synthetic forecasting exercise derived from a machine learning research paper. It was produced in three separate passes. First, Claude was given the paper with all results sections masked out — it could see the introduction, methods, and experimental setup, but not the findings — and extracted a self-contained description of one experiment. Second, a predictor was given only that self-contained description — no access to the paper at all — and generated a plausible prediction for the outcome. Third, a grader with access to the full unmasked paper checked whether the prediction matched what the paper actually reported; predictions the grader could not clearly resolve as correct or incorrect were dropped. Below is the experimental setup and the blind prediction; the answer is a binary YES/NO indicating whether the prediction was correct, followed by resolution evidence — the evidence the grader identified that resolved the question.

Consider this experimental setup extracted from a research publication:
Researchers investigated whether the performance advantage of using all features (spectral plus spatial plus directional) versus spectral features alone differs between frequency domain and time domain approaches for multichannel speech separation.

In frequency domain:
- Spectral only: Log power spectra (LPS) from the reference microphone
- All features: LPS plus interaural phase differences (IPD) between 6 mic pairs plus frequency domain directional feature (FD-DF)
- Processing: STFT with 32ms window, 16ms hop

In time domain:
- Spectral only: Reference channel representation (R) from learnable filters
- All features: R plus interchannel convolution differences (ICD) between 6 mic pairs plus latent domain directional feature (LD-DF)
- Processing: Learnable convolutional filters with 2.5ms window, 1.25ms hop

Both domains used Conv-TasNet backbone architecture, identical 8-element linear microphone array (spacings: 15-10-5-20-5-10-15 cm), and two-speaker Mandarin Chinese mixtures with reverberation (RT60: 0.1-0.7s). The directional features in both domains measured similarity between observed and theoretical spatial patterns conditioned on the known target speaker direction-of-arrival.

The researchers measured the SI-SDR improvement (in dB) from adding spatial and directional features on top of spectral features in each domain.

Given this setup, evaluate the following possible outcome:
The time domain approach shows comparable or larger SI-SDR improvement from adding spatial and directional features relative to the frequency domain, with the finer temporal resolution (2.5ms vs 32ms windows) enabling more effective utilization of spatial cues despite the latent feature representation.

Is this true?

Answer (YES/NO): YES